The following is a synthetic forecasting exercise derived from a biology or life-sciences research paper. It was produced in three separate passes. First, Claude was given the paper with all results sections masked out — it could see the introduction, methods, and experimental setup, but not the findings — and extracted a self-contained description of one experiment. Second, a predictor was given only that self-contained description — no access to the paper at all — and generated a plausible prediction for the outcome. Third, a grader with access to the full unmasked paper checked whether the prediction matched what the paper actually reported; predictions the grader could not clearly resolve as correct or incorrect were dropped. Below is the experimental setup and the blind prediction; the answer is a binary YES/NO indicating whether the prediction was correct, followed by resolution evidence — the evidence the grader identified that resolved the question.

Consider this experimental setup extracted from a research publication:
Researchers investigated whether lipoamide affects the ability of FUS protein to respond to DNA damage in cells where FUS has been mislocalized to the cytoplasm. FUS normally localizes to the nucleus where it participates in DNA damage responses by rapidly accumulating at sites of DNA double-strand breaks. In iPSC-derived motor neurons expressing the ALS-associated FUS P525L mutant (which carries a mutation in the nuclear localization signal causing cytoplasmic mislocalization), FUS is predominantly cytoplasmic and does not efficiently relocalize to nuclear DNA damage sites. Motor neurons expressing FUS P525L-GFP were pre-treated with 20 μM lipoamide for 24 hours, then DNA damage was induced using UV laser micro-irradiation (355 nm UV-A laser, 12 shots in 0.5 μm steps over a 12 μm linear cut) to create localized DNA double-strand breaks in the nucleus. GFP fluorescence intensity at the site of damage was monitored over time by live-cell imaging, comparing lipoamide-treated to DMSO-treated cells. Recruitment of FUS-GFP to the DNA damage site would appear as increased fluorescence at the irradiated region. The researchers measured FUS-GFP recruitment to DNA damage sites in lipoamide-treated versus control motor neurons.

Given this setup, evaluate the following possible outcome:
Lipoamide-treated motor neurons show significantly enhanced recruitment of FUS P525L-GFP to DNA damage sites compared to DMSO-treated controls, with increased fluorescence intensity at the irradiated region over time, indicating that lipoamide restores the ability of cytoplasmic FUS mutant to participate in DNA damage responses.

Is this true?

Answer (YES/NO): YES